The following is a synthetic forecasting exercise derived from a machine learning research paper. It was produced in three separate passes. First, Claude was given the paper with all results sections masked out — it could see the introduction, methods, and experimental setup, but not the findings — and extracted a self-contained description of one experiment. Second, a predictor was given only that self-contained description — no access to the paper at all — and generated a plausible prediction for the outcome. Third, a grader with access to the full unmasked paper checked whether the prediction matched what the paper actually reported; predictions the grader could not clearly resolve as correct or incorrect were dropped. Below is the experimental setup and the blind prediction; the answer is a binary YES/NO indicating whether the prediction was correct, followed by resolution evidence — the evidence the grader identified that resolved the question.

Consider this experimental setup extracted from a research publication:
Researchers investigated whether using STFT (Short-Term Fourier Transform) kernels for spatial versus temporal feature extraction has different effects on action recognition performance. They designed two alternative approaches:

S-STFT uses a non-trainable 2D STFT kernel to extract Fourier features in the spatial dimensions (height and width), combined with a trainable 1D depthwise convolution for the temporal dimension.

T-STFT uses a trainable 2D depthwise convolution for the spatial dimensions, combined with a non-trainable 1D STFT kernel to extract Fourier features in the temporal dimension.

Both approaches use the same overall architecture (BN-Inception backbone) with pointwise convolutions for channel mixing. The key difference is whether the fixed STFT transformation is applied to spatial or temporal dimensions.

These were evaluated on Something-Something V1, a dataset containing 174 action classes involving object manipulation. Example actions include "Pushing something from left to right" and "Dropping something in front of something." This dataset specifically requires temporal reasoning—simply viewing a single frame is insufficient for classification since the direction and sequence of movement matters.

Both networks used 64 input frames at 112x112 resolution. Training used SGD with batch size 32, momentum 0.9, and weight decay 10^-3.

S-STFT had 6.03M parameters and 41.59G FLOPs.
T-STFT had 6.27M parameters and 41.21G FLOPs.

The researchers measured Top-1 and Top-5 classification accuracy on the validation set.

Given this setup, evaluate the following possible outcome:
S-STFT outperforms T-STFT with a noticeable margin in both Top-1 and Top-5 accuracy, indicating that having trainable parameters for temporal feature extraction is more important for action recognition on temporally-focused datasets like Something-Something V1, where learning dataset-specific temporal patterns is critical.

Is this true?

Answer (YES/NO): NO